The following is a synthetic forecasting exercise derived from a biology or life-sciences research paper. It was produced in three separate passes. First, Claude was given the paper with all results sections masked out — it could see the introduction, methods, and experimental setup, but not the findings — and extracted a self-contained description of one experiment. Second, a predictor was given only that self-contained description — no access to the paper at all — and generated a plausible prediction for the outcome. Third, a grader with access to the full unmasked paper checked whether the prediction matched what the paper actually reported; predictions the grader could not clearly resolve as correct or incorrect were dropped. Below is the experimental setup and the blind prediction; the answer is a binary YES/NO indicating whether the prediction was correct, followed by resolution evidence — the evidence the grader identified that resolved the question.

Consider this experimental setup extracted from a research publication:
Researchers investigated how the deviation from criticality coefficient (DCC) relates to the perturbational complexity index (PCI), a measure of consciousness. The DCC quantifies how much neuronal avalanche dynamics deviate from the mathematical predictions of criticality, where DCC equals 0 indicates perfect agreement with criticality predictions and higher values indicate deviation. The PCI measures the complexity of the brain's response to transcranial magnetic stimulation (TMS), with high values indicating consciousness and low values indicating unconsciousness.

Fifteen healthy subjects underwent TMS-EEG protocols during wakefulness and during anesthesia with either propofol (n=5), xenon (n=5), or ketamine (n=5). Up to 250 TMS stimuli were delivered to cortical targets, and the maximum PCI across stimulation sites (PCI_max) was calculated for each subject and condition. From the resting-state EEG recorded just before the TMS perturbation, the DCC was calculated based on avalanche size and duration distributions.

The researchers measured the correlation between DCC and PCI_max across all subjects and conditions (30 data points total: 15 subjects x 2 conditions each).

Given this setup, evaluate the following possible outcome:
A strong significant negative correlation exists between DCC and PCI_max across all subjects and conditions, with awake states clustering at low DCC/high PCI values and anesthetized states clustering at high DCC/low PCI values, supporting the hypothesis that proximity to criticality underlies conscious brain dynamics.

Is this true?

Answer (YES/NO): YES